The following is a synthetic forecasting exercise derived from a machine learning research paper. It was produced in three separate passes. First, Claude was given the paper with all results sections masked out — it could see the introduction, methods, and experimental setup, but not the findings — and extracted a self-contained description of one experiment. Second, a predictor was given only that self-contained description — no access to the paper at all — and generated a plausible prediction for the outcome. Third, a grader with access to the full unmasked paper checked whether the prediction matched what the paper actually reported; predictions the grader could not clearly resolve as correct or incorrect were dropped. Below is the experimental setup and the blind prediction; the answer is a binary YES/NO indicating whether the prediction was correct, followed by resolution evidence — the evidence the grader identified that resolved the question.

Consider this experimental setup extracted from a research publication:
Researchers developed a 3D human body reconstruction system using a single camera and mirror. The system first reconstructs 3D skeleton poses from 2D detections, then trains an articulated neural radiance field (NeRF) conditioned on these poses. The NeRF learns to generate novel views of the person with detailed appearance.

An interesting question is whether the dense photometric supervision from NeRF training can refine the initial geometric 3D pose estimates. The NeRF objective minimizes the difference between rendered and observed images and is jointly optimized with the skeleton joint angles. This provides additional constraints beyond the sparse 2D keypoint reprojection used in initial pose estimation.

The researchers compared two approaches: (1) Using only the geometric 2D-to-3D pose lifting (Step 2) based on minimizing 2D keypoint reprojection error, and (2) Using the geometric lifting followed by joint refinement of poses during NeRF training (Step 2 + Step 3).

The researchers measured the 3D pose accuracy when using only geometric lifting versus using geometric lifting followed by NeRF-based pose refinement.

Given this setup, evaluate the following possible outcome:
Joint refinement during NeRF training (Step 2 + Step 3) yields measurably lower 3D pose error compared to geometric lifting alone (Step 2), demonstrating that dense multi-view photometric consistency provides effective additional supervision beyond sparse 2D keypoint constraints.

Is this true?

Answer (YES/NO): YES